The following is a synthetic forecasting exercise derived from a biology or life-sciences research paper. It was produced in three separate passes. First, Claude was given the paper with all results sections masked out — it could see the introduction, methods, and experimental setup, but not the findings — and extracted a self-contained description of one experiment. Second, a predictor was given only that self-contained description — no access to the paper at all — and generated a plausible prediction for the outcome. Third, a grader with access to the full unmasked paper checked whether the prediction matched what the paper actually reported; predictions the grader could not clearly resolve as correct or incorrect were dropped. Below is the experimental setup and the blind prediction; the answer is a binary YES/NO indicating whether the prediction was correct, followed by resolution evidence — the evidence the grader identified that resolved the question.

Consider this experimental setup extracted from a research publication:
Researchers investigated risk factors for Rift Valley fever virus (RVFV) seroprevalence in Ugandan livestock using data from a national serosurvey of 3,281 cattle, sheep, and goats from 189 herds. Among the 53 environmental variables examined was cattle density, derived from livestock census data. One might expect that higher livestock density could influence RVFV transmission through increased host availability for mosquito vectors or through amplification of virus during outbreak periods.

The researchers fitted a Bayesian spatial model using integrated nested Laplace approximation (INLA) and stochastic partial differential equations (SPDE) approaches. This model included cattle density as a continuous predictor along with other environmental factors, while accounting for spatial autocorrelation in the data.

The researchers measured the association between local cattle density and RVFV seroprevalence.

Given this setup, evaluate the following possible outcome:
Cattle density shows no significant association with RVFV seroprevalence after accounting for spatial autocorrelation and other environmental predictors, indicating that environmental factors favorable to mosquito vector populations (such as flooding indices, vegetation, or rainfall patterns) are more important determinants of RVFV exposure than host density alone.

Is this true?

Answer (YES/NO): NO